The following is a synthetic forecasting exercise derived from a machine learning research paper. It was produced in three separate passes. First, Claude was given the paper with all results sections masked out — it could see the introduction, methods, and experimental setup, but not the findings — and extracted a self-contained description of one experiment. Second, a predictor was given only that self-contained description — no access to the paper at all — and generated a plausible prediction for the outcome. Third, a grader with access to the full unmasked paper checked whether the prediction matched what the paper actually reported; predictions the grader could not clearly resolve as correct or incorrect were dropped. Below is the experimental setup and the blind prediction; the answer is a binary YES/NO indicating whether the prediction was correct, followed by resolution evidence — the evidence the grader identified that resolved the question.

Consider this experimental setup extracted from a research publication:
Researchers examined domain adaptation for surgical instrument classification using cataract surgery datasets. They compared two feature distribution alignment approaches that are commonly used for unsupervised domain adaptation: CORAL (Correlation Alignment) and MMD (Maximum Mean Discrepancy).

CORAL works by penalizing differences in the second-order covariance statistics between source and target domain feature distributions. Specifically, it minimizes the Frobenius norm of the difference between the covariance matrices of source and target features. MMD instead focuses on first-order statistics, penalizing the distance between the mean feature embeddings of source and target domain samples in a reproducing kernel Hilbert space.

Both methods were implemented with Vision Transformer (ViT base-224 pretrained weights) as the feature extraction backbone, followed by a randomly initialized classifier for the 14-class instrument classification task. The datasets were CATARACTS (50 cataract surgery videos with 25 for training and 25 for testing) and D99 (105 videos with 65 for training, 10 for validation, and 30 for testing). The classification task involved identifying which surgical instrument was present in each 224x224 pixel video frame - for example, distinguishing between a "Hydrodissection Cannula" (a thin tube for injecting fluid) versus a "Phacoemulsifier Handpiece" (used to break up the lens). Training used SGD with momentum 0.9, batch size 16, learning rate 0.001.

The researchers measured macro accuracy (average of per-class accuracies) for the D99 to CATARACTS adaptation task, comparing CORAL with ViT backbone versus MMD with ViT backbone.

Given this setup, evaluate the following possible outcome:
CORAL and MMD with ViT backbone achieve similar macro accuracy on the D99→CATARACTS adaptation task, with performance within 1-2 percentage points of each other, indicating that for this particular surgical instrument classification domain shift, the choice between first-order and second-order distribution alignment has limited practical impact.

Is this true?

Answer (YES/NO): NO